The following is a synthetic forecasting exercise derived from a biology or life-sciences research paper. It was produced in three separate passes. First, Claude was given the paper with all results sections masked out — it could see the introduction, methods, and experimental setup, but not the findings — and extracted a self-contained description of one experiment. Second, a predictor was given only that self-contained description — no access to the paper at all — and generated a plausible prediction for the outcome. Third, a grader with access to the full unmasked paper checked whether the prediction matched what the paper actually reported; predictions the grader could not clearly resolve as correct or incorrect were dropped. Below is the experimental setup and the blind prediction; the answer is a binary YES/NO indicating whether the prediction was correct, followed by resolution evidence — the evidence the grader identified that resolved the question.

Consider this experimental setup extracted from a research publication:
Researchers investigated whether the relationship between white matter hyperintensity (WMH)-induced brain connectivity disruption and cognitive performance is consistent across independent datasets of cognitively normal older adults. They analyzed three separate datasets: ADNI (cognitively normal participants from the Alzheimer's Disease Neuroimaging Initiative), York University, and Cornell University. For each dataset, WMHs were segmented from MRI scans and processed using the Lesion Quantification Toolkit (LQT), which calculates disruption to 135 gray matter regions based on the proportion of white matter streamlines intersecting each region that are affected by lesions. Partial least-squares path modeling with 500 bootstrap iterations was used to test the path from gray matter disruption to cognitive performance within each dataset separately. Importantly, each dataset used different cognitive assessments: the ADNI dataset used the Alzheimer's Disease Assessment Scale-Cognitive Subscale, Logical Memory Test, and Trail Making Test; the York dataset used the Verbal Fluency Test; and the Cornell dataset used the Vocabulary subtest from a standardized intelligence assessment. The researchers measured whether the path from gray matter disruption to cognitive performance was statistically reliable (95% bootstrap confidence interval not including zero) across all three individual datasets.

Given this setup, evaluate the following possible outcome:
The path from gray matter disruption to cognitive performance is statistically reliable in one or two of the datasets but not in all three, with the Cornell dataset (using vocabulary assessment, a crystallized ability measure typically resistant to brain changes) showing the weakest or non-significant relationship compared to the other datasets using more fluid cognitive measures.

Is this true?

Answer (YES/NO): NO